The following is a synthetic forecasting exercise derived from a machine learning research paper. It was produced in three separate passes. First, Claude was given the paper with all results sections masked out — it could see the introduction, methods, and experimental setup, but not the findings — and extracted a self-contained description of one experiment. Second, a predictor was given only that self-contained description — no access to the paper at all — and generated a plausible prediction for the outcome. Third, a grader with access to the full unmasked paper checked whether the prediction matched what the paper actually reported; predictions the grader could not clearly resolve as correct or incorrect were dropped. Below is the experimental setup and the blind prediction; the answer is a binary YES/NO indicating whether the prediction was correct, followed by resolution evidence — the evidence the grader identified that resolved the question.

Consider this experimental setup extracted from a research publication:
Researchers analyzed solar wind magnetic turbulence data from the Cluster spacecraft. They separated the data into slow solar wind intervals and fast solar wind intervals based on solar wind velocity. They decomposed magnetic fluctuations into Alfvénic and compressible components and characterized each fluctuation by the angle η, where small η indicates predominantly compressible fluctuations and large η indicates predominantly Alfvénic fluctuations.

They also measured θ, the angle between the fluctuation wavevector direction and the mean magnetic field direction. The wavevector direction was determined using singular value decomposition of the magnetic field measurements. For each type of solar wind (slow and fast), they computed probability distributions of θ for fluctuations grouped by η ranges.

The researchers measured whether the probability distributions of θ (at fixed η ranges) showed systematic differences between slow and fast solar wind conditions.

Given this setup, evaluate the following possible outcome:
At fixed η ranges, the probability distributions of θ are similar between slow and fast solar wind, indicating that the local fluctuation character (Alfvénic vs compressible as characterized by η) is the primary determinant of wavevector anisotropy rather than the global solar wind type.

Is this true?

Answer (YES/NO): YES